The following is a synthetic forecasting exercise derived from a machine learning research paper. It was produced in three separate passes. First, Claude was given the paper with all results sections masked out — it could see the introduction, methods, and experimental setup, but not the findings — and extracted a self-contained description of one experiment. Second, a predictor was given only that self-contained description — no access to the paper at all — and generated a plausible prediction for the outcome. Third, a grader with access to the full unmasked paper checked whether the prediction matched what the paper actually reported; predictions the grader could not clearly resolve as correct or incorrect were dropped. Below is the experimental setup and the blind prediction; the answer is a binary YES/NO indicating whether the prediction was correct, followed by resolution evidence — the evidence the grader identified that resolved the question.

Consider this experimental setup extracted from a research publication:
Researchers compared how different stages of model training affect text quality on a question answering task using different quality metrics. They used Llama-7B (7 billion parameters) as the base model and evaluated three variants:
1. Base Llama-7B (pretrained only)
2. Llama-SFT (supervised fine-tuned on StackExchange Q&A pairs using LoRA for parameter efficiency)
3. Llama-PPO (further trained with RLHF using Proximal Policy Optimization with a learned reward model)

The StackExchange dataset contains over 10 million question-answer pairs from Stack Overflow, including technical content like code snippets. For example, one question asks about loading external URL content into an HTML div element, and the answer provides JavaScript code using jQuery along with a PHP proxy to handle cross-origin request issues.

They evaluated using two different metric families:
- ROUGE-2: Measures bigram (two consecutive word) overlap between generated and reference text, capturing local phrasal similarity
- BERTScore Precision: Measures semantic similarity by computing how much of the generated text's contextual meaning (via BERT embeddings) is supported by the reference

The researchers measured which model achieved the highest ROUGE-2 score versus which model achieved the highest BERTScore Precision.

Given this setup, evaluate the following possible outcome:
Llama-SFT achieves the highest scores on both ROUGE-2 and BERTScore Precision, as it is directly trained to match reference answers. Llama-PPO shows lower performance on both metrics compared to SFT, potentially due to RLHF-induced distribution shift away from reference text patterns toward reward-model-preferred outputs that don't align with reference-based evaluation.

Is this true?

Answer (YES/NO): YES